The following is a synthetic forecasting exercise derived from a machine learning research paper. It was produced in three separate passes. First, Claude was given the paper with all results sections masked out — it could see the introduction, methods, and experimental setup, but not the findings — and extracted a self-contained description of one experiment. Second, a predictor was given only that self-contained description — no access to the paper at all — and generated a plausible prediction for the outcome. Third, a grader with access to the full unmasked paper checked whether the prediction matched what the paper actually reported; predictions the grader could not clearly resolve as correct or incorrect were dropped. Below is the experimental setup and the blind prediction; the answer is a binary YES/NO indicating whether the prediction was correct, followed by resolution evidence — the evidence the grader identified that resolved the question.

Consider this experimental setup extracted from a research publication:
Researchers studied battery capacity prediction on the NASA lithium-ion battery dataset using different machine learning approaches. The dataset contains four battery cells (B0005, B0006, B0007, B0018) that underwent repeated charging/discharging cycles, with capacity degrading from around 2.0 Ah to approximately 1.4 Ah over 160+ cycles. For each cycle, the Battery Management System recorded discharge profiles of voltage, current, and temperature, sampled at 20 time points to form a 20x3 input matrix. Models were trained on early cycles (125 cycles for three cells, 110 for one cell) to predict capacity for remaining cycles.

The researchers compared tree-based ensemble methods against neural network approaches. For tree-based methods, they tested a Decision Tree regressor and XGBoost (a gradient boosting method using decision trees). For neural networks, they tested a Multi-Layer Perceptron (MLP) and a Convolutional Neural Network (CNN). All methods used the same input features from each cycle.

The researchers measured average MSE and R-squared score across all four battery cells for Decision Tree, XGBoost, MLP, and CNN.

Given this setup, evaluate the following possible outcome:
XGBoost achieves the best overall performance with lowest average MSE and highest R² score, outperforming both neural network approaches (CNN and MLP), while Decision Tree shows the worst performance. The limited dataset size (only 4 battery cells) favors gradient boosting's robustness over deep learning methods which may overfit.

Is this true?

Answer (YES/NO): NO